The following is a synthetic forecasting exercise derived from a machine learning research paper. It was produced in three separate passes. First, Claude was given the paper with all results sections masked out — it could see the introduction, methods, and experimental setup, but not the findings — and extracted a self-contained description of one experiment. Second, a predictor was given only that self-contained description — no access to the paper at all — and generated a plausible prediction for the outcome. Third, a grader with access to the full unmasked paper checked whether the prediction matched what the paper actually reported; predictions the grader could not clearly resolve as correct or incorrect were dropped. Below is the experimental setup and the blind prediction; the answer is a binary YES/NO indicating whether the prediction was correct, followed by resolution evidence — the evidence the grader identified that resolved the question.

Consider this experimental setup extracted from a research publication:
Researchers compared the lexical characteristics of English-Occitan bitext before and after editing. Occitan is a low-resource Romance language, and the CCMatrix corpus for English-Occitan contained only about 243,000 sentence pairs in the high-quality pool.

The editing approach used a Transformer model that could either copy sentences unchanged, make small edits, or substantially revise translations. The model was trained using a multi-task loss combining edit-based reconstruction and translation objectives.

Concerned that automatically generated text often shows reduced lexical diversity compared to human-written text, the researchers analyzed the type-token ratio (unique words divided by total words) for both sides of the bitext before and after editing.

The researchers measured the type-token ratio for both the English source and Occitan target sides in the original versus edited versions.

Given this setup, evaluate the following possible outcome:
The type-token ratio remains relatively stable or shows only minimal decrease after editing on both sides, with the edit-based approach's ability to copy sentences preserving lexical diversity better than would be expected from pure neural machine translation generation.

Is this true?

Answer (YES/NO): YES